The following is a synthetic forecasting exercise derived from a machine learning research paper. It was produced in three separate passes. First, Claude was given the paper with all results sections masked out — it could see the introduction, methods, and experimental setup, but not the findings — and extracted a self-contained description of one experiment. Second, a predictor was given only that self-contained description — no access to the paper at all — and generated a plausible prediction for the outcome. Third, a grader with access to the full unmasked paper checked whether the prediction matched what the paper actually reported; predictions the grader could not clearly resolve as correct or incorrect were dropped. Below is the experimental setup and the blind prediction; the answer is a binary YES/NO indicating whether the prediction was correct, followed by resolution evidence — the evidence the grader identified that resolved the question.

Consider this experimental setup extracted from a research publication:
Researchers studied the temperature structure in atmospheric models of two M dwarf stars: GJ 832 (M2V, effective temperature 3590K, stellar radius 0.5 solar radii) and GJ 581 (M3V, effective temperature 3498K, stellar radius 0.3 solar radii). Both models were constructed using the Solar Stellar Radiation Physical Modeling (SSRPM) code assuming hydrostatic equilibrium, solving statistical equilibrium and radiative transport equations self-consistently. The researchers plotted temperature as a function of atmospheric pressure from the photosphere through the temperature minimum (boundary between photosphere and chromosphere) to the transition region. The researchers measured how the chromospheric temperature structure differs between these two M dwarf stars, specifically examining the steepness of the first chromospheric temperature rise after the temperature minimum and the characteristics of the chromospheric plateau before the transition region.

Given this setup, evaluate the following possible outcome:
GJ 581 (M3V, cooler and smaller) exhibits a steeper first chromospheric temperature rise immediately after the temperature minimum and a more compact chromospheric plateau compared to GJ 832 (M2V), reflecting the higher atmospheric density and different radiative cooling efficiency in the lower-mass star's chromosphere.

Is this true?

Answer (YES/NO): NO